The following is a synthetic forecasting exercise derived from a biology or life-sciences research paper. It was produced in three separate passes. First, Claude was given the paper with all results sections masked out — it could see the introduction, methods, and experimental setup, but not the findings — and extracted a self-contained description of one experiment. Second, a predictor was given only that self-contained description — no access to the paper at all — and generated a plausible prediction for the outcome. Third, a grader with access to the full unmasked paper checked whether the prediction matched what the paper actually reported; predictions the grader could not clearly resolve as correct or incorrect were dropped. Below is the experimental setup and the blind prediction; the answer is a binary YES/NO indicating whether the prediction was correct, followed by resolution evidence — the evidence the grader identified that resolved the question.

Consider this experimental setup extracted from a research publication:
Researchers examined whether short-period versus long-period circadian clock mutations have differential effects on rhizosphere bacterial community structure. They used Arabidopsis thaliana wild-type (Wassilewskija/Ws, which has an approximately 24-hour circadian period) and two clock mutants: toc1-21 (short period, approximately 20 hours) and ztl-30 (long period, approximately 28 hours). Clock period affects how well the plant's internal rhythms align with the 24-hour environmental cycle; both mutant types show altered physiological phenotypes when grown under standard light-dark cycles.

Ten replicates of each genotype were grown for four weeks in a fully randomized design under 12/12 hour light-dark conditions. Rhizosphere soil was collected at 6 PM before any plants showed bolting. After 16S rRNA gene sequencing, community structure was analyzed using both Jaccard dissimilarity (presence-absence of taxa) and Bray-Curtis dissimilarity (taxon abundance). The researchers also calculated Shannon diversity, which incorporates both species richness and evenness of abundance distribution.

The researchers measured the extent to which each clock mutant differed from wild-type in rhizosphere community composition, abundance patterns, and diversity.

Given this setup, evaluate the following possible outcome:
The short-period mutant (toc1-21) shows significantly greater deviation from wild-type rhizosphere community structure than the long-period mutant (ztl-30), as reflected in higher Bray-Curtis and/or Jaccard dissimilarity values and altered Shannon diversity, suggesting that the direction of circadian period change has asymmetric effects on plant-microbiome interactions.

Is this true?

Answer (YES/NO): YES